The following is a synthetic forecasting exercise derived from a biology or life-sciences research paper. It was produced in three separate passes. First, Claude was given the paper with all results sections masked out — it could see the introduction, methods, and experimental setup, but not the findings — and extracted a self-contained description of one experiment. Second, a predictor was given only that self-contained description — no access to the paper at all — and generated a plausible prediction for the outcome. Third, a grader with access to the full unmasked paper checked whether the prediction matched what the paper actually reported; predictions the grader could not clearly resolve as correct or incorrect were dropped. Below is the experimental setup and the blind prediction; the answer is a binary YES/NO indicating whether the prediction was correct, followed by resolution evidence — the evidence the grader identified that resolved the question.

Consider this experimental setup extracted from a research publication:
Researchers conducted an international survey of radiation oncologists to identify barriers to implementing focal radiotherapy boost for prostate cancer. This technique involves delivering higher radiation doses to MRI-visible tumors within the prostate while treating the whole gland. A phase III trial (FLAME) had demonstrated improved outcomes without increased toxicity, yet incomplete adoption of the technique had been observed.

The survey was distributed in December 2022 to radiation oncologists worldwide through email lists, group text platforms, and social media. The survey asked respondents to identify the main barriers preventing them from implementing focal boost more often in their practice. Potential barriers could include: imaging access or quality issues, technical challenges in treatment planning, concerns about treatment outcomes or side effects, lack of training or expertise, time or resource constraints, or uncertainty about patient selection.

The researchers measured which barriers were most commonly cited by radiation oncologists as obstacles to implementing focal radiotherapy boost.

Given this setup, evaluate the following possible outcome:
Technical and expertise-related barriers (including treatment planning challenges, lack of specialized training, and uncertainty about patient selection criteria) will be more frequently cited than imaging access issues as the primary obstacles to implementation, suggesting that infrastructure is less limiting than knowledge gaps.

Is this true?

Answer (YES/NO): NO